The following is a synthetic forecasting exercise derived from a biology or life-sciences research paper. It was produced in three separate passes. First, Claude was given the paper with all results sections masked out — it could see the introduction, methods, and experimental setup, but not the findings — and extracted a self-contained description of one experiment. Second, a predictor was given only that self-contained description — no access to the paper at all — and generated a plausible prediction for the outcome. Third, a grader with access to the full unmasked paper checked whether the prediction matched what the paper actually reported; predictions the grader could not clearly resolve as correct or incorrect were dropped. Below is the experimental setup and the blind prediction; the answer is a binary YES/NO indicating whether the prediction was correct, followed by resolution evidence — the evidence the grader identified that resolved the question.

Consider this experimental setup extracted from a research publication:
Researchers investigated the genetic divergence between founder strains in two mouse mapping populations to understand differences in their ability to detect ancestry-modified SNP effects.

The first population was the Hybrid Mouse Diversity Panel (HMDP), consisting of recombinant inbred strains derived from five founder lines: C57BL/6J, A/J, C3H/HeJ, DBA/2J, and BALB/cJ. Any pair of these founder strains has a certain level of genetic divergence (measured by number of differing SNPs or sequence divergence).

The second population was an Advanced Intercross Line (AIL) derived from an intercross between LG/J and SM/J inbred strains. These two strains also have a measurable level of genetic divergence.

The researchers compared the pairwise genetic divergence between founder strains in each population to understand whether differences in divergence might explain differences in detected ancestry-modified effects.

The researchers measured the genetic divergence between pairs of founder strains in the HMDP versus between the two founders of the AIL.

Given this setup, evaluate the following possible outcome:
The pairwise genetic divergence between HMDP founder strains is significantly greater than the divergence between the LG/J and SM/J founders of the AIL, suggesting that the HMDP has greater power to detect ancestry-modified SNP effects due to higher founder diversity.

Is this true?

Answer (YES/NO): NO